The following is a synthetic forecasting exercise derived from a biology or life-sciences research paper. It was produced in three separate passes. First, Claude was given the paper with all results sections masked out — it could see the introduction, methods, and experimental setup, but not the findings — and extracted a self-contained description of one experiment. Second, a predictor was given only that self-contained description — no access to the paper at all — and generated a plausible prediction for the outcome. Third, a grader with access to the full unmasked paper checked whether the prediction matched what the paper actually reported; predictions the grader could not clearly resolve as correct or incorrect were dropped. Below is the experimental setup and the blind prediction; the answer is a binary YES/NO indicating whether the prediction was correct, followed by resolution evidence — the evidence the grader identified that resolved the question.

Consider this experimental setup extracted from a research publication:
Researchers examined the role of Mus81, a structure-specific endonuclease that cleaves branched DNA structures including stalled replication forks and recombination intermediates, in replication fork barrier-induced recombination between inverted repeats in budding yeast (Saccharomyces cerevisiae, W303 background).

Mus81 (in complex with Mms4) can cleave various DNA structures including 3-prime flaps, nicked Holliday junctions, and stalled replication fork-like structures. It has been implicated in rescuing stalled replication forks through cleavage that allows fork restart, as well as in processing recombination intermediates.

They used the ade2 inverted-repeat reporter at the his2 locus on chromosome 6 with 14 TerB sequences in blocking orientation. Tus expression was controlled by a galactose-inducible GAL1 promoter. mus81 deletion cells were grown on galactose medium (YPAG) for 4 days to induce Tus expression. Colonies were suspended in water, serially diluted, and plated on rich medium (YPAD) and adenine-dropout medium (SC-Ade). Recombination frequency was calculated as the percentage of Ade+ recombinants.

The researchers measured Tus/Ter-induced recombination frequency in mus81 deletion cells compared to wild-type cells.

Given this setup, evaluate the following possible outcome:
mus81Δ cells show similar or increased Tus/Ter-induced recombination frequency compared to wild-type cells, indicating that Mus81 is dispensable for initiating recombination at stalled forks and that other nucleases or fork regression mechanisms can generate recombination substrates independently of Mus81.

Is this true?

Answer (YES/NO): YES